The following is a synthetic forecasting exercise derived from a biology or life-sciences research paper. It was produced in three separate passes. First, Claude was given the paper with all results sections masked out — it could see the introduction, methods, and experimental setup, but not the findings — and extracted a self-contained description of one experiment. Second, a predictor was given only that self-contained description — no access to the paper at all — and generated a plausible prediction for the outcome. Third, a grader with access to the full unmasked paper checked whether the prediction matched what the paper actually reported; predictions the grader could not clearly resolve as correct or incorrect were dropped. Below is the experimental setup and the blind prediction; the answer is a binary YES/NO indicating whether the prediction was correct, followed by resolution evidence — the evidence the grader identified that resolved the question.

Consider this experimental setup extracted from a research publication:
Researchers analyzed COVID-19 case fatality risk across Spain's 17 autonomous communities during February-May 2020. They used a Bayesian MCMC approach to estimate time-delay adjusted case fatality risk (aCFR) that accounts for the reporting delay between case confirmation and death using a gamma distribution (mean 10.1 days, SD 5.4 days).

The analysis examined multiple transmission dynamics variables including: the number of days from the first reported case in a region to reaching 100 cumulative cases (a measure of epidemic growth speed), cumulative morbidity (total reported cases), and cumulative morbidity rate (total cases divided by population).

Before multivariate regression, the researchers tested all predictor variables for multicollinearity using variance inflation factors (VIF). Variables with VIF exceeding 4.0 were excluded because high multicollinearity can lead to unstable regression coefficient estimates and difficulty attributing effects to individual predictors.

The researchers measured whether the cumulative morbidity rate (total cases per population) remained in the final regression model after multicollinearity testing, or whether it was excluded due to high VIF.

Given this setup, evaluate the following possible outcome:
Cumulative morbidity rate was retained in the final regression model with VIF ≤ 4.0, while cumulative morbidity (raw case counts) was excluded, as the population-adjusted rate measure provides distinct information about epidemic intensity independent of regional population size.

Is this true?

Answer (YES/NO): NO